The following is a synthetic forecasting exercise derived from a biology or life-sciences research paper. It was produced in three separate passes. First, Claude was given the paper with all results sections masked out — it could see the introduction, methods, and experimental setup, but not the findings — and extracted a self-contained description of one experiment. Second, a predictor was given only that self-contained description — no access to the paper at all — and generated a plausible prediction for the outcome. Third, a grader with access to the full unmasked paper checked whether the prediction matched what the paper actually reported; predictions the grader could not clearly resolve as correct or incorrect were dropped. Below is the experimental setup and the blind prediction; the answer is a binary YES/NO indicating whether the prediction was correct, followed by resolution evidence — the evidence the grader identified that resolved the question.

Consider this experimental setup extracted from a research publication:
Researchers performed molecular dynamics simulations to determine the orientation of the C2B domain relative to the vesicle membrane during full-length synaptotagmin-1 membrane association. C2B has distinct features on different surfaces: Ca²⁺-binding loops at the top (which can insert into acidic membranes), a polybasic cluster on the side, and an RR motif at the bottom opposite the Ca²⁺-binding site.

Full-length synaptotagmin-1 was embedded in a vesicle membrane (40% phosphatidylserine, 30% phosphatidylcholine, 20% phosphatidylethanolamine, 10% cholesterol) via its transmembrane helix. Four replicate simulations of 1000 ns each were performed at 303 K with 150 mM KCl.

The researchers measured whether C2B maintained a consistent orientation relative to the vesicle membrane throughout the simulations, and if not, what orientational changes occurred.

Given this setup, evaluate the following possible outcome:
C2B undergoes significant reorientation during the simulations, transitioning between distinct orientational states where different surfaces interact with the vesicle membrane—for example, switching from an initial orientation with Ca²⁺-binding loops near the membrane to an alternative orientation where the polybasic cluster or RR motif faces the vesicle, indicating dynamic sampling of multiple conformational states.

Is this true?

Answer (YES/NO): YES